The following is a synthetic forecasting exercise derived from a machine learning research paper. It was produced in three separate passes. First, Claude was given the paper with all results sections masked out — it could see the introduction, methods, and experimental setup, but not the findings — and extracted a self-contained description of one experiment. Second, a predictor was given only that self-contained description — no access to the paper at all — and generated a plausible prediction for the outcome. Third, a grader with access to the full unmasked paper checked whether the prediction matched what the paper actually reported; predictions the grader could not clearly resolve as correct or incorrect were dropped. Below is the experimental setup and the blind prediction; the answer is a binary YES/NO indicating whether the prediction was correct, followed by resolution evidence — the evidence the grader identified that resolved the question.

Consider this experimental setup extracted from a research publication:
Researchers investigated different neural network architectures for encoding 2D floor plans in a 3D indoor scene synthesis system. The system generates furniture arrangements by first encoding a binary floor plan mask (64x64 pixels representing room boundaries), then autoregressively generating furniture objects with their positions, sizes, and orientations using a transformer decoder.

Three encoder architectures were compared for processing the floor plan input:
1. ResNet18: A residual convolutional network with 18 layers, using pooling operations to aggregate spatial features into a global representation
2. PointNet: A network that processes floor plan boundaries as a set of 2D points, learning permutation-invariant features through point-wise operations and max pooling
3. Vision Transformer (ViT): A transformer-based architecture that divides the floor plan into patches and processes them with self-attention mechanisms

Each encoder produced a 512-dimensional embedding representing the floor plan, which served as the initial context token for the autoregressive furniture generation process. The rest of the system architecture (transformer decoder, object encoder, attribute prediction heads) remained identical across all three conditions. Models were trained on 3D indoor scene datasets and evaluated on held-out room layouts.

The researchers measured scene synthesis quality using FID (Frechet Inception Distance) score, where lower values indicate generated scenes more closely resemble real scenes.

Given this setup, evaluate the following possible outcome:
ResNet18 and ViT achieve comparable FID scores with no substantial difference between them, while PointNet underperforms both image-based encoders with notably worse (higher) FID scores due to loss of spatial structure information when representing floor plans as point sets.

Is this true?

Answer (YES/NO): NO